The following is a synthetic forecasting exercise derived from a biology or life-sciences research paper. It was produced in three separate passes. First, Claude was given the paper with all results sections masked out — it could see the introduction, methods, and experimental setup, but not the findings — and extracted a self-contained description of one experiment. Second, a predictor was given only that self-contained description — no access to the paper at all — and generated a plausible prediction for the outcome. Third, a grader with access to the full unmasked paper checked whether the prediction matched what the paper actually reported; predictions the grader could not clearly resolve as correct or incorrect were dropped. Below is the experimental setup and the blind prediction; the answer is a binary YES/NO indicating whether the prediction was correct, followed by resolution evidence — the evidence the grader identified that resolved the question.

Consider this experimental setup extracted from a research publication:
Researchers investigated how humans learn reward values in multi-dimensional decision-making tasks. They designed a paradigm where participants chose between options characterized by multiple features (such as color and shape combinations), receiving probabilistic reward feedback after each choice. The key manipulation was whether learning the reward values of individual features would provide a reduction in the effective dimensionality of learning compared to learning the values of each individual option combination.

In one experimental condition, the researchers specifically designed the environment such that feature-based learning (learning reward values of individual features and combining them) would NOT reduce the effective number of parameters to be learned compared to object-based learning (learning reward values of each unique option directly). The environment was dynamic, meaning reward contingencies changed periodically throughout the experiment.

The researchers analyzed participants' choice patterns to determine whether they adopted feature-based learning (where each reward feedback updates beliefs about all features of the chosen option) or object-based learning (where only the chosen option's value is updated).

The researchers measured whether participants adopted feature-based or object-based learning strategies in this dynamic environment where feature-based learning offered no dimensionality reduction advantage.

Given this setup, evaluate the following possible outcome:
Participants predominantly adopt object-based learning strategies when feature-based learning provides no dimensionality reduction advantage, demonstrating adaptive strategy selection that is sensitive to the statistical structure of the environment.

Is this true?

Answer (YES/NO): NO